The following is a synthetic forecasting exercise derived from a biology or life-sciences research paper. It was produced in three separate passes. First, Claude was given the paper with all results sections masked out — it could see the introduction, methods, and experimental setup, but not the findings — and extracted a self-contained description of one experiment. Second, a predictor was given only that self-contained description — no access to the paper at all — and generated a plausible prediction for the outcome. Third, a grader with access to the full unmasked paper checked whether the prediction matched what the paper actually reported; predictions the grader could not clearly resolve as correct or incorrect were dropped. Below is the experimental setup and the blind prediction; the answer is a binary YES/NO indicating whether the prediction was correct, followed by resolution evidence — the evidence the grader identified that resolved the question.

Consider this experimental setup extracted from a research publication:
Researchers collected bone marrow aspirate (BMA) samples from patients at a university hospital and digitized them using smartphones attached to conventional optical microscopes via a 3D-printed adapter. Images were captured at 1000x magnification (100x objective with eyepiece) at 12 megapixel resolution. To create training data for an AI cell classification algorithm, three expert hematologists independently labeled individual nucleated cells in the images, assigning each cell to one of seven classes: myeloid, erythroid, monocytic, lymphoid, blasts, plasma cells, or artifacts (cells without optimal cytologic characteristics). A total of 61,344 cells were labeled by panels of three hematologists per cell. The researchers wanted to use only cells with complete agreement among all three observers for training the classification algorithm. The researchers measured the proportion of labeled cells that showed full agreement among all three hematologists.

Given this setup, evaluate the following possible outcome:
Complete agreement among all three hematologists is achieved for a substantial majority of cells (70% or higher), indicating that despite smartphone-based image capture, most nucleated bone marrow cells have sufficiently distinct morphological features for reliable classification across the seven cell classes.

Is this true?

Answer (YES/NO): YES